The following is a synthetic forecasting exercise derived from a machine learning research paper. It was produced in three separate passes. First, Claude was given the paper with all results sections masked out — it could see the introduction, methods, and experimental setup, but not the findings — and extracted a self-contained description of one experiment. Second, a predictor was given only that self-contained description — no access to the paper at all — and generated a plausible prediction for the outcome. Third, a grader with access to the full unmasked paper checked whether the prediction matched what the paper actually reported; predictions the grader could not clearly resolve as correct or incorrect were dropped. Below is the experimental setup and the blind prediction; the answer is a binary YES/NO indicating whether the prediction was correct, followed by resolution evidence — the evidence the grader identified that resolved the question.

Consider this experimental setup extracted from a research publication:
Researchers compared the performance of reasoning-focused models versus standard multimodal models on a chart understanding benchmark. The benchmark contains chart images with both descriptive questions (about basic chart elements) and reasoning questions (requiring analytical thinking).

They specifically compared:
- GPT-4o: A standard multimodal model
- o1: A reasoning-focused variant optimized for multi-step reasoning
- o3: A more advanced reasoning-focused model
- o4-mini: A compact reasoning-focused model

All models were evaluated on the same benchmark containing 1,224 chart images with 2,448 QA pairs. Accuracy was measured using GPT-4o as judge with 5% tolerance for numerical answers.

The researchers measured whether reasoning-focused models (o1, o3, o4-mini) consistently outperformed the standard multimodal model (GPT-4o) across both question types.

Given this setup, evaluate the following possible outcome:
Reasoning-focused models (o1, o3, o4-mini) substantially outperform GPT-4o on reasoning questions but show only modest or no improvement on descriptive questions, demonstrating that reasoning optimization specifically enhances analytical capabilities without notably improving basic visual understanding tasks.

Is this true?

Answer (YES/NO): NO